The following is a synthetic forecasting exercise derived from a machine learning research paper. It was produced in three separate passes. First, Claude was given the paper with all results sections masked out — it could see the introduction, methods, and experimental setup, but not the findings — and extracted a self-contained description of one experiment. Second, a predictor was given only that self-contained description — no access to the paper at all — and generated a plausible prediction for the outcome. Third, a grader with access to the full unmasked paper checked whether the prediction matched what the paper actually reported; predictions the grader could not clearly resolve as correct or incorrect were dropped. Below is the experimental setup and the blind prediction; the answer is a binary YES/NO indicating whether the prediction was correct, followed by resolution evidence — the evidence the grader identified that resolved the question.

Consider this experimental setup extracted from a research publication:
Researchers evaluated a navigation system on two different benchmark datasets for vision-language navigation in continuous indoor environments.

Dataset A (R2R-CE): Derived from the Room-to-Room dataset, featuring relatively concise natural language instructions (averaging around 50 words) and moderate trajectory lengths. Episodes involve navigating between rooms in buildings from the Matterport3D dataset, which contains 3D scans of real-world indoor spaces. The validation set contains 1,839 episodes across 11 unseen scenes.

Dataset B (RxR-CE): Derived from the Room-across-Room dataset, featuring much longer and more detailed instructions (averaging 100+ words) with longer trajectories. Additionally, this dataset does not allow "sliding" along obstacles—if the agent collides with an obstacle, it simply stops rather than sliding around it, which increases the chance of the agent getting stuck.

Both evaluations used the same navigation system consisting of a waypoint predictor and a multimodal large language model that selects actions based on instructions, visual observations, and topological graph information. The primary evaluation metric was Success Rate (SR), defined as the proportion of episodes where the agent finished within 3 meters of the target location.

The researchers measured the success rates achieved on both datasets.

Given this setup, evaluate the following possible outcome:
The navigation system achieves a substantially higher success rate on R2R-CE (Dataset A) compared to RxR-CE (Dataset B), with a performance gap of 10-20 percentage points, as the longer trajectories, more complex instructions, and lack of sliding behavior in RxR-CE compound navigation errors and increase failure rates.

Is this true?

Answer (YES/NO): NO